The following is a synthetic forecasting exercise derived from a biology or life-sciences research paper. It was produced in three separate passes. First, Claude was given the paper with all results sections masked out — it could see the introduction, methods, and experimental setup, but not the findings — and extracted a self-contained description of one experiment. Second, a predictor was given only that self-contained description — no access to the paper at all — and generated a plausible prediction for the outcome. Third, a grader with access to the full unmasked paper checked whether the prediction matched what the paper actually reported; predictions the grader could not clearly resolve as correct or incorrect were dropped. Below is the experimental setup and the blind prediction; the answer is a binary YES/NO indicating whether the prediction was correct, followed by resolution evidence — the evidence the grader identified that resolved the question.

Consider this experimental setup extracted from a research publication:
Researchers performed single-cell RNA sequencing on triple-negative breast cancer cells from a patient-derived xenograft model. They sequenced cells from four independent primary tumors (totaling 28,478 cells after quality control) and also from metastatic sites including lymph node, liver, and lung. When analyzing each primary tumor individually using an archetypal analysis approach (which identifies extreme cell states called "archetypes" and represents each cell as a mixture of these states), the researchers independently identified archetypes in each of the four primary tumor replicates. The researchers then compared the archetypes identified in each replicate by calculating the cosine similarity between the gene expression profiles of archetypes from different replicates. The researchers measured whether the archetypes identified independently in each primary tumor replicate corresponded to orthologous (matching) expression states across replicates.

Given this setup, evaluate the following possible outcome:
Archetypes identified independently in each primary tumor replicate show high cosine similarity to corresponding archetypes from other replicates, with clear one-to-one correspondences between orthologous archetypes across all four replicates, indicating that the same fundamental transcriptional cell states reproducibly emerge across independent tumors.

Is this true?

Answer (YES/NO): YES